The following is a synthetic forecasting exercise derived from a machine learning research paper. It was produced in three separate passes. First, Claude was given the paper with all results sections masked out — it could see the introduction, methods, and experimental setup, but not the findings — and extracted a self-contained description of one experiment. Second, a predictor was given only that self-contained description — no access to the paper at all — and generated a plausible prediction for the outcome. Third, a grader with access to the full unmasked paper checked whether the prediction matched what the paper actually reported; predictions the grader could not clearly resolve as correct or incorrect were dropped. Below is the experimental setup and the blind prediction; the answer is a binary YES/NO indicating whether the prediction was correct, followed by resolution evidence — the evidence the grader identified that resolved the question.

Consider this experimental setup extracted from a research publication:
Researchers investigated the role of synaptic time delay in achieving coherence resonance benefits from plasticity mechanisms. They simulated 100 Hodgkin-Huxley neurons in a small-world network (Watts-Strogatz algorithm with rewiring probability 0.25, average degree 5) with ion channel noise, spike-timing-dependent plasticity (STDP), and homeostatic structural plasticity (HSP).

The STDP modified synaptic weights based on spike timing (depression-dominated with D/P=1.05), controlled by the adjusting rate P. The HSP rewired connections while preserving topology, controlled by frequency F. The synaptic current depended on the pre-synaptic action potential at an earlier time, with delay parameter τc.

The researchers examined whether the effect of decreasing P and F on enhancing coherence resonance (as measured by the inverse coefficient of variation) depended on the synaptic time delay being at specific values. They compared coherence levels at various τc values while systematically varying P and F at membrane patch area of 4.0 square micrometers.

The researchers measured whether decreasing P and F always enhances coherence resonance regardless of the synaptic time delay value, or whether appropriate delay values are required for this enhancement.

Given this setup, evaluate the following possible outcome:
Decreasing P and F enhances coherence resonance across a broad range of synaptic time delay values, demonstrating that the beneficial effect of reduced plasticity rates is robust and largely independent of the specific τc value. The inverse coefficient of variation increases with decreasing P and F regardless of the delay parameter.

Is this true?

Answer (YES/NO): NO